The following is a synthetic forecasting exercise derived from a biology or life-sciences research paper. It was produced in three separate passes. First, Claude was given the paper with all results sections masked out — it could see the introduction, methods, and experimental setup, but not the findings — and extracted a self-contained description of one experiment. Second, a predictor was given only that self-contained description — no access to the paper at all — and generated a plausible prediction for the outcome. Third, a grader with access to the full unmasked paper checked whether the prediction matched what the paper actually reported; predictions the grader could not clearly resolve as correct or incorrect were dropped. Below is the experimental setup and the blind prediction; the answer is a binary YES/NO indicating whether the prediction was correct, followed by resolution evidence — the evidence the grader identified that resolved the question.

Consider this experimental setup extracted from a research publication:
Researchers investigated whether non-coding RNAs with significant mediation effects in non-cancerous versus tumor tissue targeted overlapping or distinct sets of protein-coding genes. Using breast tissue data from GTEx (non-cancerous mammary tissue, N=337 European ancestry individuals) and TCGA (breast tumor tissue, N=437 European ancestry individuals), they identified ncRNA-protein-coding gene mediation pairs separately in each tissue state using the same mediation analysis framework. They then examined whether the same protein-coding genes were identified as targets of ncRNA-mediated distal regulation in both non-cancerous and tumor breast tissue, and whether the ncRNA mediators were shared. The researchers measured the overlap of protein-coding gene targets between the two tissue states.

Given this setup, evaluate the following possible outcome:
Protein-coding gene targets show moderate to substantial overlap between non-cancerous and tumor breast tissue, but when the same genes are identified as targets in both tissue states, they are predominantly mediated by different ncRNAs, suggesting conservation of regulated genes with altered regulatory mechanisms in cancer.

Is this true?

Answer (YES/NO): NO